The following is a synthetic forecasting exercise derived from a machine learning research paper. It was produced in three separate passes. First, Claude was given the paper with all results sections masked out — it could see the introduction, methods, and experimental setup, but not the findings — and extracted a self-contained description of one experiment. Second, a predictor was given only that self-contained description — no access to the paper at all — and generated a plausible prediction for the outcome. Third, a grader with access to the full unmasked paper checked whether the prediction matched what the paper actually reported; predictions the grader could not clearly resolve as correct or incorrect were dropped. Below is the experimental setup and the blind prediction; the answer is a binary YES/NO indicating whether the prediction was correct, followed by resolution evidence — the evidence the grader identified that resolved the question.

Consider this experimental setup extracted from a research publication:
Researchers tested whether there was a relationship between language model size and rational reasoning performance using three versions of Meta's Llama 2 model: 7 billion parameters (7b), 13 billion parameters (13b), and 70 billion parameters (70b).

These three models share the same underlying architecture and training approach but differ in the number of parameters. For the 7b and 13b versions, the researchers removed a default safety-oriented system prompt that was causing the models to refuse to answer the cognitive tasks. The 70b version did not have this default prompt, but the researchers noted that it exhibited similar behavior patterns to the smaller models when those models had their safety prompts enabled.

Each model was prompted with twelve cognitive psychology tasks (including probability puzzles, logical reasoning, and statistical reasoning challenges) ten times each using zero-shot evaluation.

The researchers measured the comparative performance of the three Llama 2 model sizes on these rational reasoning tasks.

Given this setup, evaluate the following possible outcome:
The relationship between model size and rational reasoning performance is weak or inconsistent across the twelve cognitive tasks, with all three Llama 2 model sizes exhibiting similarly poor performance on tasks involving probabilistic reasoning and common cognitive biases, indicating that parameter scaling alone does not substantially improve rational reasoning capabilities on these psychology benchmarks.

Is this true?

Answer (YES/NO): YES